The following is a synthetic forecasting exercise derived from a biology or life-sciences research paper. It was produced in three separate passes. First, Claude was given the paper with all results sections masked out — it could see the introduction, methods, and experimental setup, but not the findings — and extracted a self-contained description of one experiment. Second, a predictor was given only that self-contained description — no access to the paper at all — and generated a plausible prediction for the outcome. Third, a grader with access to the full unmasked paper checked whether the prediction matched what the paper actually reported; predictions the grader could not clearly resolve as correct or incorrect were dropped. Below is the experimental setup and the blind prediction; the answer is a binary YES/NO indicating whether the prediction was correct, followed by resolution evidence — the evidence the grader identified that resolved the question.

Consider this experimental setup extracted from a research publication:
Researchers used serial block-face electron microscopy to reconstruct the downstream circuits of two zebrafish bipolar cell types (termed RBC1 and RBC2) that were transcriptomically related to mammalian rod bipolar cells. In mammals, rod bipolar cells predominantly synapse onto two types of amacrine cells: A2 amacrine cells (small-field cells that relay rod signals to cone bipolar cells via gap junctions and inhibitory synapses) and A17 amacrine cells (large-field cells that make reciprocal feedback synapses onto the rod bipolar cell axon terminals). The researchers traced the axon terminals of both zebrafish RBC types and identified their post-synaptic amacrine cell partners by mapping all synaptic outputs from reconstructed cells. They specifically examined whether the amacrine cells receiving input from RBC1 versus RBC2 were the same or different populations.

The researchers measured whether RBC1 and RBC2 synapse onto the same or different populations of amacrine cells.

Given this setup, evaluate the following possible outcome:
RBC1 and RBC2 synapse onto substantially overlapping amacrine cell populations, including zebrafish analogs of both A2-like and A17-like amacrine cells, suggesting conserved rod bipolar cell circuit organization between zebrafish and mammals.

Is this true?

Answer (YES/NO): NO